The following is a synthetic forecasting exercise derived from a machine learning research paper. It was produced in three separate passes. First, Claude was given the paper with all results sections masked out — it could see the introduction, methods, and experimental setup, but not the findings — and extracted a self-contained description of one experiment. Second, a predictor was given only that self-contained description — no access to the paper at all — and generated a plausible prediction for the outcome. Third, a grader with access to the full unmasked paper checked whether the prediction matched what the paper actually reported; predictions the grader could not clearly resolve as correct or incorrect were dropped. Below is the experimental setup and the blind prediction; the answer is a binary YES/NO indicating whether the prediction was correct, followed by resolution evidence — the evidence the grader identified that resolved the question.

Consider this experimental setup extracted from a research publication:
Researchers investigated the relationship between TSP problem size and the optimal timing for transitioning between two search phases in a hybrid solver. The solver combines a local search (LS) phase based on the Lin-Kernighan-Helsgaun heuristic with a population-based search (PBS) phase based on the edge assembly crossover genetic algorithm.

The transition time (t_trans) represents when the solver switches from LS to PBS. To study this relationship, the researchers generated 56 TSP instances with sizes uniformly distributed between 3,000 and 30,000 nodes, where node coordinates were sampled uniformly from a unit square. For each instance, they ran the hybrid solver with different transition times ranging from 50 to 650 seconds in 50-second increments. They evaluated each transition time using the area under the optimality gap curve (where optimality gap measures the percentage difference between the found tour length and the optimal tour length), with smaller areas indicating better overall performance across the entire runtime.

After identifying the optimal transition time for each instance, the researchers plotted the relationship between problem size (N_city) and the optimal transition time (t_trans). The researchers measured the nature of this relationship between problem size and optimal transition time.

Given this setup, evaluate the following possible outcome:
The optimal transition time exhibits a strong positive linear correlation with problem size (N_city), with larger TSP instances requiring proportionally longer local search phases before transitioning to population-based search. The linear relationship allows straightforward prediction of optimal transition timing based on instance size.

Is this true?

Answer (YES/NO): YES